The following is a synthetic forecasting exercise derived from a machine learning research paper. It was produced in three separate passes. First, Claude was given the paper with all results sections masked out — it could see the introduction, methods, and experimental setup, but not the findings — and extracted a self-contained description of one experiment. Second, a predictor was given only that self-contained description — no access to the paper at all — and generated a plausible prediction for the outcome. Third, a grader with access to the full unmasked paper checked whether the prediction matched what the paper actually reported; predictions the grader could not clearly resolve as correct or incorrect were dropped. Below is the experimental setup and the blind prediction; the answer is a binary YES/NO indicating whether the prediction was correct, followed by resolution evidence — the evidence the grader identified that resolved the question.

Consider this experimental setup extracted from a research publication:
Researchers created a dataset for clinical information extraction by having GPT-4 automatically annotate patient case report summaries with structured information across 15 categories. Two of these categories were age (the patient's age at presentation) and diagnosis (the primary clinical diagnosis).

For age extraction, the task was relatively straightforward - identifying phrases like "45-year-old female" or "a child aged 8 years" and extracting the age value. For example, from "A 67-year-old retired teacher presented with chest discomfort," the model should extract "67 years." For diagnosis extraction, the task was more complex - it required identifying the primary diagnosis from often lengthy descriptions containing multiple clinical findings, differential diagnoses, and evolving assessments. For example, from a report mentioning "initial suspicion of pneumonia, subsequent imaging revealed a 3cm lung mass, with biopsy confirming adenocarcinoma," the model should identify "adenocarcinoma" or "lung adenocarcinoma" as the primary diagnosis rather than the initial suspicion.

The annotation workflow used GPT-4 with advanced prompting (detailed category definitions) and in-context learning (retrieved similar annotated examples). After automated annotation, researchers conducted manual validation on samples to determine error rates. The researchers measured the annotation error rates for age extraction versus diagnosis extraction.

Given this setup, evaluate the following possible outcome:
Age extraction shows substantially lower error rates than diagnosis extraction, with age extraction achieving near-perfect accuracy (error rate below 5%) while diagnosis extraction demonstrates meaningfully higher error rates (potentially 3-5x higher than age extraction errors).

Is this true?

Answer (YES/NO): YES